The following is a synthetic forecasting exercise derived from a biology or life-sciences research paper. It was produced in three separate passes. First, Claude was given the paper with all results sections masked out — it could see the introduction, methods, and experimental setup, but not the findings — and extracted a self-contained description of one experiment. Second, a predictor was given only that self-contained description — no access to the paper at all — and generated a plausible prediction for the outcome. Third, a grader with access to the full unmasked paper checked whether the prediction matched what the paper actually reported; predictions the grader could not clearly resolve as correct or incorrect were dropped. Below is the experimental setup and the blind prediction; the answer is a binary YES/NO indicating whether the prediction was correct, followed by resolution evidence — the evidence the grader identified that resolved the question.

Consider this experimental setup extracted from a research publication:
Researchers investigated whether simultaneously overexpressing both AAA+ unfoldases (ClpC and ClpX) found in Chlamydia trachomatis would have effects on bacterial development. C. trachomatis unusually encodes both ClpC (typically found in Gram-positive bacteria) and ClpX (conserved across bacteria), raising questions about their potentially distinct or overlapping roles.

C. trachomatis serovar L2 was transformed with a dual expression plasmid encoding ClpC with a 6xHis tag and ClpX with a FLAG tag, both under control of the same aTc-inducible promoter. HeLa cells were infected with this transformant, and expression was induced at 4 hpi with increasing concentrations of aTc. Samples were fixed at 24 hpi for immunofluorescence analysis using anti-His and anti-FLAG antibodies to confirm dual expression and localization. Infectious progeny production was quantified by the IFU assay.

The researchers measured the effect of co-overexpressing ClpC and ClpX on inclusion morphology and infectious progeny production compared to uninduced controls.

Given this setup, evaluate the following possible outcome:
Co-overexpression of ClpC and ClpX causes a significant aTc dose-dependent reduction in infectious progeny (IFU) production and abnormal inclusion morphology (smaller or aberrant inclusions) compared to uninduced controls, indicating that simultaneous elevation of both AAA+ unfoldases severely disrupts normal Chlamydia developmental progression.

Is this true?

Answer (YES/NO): NO